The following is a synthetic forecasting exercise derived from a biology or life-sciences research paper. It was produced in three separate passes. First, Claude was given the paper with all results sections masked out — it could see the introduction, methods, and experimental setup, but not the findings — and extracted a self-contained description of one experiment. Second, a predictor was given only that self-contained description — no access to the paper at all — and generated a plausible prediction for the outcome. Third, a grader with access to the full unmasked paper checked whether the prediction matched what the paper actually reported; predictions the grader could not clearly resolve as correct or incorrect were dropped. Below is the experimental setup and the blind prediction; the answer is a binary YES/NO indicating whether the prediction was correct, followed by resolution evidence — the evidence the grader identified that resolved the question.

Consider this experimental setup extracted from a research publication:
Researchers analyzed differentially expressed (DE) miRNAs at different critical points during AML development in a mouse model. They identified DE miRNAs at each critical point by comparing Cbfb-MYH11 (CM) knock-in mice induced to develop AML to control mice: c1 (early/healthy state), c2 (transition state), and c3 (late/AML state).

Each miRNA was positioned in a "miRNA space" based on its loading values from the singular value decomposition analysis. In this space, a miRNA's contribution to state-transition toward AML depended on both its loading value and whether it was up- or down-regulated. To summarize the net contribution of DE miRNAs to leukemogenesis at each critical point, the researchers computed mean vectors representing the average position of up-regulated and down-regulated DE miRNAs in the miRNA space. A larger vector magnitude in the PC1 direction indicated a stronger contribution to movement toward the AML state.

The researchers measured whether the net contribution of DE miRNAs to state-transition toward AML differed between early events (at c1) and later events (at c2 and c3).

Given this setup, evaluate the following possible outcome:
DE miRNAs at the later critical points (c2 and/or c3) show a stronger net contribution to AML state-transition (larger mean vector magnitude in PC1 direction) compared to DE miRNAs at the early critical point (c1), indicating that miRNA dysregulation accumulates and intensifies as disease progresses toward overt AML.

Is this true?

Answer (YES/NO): YES